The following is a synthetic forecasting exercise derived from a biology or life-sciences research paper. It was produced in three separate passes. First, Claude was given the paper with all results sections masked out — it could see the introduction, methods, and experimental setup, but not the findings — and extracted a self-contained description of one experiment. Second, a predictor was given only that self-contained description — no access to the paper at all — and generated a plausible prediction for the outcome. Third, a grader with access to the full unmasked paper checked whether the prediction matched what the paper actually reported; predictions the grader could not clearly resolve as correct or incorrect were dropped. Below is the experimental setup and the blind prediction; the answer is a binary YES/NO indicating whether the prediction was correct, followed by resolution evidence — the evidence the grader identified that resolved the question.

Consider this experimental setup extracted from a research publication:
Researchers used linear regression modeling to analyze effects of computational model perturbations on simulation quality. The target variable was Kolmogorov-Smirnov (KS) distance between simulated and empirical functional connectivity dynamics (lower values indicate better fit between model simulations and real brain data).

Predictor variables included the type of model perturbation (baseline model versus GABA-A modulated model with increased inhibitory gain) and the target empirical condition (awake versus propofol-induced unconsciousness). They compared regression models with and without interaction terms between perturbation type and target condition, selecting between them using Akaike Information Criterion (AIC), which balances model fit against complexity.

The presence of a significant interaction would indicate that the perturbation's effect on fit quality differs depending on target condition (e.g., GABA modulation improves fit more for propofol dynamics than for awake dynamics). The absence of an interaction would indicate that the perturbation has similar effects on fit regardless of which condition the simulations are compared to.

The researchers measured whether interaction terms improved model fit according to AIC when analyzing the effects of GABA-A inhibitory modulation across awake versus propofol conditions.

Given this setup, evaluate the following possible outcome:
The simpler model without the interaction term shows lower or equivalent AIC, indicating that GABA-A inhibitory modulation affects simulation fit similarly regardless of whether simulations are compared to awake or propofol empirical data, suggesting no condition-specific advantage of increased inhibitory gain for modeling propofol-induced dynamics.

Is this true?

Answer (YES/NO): NO